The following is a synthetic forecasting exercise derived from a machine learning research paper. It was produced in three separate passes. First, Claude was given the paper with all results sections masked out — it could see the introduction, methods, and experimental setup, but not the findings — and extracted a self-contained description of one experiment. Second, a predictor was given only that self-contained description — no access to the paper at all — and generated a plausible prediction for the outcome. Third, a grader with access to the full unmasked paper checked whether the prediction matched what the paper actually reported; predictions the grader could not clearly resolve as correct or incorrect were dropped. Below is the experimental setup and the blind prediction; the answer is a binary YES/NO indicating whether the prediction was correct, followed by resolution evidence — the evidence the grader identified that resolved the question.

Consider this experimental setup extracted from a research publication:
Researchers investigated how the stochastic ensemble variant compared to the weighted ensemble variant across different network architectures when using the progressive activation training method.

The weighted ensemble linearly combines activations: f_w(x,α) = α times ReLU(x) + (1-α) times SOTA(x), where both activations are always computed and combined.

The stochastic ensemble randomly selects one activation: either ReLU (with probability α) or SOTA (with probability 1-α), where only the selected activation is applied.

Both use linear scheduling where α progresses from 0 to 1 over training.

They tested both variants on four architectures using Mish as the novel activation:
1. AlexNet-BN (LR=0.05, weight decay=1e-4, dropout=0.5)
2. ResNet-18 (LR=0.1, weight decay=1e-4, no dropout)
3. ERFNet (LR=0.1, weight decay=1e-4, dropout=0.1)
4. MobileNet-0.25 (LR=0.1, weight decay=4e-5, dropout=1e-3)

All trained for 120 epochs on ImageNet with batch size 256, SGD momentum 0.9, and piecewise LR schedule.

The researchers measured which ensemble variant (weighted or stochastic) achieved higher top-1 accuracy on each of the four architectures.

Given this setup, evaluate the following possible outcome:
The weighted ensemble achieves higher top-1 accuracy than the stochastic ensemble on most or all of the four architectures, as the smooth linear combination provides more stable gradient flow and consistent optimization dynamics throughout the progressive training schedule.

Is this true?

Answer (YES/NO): NO